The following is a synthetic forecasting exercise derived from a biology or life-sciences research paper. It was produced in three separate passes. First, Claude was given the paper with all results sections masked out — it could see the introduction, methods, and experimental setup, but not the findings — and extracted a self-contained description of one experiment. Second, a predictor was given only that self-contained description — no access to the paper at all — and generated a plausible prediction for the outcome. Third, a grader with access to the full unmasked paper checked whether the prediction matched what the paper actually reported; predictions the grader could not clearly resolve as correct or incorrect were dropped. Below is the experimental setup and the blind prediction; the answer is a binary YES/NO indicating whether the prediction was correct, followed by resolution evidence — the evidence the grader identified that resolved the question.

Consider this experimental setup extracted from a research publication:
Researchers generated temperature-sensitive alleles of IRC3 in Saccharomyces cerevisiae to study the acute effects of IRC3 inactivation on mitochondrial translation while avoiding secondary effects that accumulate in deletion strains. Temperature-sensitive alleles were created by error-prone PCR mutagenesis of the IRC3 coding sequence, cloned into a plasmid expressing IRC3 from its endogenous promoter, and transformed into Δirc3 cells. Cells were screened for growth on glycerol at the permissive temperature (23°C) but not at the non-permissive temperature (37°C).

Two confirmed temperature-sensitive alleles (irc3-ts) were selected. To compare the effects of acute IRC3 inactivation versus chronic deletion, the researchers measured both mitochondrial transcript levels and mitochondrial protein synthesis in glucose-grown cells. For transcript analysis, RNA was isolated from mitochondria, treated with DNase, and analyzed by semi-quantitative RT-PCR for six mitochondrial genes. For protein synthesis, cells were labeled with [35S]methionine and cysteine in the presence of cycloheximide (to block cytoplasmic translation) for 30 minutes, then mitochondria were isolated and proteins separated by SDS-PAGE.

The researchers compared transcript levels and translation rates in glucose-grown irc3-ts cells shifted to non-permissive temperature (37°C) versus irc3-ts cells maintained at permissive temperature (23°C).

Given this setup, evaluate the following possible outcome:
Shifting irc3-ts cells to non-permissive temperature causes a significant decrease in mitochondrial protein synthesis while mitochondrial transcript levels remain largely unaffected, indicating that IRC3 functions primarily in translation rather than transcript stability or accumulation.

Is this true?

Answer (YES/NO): YES